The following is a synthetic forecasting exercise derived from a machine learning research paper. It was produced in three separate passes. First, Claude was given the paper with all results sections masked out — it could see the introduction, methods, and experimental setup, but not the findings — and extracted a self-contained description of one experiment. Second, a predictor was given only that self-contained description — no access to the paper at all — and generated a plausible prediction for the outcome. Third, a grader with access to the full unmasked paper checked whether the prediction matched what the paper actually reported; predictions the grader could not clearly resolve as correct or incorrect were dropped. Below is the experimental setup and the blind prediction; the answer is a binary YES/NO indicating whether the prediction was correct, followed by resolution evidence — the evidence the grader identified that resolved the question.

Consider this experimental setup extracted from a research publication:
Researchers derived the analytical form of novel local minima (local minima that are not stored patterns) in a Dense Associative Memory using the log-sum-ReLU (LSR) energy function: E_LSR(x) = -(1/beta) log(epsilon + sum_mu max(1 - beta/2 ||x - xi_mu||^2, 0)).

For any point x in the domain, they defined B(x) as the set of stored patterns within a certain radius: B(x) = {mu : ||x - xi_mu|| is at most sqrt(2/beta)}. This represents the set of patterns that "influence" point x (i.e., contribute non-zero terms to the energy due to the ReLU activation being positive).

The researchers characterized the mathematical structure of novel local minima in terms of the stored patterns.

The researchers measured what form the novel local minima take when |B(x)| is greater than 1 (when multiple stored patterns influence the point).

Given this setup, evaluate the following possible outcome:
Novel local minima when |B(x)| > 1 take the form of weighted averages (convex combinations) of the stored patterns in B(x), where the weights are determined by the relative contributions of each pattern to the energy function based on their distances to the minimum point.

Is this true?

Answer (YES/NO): NO